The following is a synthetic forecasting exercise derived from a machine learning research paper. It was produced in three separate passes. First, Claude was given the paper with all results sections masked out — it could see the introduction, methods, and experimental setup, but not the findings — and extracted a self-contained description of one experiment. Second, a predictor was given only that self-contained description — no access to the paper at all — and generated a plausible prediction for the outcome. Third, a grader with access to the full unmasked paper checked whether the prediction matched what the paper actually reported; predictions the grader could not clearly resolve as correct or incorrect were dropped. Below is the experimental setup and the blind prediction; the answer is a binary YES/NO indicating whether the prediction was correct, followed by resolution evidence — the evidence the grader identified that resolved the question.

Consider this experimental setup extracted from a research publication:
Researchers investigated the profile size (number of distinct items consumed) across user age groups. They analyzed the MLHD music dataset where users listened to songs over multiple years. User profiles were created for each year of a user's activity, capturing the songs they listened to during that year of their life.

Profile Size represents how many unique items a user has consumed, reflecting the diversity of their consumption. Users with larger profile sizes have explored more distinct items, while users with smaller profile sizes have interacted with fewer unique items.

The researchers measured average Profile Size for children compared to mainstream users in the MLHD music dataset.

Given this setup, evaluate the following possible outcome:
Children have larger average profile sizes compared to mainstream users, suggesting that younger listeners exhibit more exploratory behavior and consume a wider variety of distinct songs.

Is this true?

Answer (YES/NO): NO